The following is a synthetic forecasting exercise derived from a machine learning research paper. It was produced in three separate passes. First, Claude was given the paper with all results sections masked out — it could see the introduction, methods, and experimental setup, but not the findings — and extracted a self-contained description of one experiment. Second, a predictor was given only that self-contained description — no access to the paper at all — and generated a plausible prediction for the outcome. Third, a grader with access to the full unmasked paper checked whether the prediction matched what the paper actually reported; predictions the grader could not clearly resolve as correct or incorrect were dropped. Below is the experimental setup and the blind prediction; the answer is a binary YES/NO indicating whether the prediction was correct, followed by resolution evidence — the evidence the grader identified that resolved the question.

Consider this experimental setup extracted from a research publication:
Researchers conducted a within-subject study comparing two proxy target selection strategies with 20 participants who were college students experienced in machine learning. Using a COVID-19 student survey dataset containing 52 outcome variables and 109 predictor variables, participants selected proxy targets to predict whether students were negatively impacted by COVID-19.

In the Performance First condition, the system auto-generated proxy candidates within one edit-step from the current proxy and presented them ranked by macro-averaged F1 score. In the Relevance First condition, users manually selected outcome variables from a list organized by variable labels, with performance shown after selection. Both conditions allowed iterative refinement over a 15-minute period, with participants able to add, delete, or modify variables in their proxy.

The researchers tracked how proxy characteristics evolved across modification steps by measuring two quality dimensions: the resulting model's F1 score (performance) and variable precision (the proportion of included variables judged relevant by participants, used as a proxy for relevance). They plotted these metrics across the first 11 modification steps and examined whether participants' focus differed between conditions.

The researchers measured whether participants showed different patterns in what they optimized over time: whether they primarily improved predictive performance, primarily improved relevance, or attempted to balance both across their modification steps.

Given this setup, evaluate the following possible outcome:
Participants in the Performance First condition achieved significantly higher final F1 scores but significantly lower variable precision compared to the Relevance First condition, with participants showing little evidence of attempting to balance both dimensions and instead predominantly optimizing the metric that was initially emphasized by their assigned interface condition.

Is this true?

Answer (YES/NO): NO